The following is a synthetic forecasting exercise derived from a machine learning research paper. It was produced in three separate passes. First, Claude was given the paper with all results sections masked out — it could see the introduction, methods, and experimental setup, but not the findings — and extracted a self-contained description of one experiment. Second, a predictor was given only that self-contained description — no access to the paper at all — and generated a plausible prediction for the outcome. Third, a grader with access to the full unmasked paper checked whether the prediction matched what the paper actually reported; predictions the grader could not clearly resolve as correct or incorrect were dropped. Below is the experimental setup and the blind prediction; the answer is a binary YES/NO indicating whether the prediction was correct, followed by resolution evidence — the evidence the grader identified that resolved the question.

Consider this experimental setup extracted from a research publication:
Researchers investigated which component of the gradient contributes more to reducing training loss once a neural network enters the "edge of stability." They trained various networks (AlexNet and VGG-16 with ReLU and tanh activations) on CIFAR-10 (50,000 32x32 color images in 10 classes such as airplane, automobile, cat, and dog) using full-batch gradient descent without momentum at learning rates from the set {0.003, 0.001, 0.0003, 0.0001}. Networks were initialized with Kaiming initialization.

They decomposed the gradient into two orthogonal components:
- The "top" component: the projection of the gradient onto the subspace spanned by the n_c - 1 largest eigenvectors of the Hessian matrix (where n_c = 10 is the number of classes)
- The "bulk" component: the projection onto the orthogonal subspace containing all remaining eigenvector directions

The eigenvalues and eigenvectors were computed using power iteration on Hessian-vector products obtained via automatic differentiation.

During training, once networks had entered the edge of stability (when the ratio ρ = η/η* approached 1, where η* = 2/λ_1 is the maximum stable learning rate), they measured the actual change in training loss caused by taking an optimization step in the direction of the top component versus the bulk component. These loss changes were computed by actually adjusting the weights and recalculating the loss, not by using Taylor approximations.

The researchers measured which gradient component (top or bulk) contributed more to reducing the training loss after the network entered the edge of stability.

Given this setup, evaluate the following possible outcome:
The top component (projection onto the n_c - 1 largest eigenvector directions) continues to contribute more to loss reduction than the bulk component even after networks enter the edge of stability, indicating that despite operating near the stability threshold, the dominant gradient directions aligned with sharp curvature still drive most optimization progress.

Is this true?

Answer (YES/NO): NO